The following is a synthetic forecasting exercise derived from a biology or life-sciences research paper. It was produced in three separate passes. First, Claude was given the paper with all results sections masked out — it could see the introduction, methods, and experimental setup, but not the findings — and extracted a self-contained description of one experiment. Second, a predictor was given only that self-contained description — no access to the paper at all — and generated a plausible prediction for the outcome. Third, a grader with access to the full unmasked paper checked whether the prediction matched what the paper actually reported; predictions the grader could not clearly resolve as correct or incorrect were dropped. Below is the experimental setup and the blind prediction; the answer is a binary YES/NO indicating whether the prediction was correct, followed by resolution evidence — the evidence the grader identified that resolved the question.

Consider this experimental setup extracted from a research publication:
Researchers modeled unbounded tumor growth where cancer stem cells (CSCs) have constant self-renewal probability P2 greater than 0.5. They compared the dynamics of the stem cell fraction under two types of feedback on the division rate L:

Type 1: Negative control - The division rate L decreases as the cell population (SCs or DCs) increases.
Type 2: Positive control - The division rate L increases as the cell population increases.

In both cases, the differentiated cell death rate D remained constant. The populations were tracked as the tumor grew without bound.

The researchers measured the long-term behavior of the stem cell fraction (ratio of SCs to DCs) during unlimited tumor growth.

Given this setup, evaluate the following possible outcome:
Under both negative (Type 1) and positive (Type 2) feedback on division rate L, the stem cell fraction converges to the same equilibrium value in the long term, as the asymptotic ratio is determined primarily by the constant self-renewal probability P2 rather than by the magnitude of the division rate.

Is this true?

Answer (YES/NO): NO